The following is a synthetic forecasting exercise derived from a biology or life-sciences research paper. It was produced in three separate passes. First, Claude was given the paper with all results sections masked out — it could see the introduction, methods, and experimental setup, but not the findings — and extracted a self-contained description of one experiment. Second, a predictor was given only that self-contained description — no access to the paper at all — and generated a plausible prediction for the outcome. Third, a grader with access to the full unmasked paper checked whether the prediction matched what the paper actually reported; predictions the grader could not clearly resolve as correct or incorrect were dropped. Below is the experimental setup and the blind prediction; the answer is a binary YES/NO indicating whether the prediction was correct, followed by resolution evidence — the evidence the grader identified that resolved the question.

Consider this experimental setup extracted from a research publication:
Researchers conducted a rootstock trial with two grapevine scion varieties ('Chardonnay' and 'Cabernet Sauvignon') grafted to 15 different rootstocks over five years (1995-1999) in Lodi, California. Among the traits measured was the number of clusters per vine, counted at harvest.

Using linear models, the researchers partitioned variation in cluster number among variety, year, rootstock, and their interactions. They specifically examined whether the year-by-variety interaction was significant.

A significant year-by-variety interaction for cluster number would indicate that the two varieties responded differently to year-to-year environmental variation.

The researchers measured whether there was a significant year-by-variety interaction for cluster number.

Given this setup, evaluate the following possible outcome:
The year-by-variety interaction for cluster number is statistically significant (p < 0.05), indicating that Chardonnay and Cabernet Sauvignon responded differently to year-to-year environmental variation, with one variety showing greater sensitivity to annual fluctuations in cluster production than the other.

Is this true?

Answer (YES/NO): YES